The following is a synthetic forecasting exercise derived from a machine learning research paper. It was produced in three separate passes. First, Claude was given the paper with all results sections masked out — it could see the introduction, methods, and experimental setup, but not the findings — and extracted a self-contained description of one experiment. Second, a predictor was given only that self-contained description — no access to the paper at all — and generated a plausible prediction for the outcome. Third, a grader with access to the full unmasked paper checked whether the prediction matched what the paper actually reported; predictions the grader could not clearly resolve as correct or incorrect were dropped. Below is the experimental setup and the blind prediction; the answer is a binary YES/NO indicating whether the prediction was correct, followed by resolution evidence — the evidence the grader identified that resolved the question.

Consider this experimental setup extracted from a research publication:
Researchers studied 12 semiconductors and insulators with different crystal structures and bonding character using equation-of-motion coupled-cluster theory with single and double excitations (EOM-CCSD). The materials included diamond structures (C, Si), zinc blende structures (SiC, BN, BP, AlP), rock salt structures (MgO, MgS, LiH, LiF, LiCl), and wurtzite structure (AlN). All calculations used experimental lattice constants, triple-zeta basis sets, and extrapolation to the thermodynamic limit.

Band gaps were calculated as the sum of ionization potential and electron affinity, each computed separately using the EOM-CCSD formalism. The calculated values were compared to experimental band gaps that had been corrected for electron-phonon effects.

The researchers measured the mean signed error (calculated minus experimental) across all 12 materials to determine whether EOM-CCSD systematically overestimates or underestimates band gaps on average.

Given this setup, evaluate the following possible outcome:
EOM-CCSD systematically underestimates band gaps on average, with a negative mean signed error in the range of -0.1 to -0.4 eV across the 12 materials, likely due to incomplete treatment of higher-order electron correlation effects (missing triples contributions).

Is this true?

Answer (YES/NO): YES